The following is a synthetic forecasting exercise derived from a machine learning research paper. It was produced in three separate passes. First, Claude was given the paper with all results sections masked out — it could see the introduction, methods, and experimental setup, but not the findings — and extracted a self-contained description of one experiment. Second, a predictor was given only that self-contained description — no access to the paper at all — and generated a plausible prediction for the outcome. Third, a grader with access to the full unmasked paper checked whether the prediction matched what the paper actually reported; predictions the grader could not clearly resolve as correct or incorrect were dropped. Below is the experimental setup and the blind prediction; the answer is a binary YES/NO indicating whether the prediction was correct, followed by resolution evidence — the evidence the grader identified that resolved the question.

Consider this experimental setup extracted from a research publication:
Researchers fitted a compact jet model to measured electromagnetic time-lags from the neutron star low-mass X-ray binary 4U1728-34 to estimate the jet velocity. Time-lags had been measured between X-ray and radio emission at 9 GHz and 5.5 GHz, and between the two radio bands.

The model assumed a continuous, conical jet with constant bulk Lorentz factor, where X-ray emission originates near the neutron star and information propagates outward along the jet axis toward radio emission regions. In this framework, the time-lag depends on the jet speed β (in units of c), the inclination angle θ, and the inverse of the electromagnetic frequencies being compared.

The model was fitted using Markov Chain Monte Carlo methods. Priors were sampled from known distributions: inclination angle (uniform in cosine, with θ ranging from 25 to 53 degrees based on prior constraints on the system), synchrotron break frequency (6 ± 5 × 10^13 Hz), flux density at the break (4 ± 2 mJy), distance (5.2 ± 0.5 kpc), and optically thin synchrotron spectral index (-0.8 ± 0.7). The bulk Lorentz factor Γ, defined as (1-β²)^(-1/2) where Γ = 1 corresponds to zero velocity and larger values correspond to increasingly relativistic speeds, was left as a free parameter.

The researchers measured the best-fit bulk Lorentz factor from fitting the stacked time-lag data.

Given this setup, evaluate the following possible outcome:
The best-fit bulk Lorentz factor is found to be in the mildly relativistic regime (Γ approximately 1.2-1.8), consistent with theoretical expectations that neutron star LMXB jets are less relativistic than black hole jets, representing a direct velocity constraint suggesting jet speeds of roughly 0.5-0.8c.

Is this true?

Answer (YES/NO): NO